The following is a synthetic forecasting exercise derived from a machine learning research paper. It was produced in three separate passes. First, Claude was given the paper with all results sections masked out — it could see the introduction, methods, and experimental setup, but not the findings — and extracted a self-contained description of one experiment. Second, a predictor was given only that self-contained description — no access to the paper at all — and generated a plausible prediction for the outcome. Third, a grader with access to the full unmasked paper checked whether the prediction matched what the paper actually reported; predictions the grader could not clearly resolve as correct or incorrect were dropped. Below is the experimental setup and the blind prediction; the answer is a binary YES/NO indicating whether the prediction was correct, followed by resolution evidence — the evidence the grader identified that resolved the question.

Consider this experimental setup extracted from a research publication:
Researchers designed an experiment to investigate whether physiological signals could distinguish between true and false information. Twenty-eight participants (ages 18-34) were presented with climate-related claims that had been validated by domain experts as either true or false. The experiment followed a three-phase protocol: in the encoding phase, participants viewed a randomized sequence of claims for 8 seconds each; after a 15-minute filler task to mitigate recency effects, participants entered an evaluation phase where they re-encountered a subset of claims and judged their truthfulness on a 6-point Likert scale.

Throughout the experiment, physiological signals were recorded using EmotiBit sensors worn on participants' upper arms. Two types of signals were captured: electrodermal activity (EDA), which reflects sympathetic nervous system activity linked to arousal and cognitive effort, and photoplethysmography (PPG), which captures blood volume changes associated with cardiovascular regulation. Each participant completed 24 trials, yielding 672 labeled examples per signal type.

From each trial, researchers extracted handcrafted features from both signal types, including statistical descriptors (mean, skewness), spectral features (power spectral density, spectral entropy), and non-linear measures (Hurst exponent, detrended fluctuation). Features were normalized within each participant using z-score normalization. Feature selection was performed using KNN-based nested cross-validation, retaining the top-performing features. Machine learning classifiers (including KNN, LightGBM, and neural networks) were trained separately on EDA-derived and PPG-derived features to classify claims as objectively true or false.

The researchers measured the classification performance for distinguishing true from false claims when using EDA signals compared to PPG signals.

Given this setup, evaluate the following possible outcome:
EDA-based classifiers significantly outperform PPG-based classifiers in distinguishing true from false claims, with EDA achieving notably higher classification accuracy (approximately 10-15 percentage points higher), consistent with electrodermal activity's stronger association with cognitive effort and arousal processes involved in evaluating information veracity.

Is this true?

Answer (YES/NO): NO